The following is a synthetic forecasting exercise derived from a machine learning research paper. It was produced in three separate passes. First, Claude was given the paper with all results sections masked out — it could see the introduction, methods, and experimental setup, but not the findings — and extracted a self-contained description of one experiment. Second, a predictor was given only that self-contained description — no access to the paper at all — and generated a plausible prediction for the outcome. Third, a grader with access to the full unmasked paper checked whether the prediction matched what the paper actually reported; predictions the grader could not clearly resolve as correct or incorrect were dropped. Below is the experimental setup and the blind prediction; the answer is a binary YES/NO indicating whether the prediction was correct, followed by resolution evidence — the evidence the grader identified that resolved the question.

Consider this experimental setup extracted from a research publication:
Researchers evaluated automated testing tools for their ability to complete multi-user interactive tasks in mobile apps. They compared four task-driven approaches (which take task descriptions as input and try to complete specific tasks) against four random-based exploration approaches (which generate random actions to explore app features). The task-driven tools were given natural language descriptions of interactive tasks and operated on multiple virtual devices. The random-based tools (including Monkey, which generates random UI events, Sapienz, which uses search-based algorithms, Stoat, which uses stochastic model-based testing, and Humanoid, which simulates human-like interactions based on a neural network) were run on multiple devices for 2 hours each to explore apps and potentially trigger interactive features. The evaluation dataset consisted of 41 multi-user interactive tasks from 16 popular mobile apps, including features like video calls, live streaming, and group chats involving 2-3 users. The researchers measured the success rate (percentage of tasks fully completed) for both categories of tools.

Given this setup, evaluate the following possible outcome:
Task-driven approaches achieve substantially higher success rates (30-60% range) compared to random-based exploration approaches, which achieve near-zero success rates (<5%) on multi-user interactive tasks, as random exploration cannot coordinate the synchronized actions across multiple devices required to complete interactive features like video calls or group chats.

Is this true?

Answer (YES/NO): NO